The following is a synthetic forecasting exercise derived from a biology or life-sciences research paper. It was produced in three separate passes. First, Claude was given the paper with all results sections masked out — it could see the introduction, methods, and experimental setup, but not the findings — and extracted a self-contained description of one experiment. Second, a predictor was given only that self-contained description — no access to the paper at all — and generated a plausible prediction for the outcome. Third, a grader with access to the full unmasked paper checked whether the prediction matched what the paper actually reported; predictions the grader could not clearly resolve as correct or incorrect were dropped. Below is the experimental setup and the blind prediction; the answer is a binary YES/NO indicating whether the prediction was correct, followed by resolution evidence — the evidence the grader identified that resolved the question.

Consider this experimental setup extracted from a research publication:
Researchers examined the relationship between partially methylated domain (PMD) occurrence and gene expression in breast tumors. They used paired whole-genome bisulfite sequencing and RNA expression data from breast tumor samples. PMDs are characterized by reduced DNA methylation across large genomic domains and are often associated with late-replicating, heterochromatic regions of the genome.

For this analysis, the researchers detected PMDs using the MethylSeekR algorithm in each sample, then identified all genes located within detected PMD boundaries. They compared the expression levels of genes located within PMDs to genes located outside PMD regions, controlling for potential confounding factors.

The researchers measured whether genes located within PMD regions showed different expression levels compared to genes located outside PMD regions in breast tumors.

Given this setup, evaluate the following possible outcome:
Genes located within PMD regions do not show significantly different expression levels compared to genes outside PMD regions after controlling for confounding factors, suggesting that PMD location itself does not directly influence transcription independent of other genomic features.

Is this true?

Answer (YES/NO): NO